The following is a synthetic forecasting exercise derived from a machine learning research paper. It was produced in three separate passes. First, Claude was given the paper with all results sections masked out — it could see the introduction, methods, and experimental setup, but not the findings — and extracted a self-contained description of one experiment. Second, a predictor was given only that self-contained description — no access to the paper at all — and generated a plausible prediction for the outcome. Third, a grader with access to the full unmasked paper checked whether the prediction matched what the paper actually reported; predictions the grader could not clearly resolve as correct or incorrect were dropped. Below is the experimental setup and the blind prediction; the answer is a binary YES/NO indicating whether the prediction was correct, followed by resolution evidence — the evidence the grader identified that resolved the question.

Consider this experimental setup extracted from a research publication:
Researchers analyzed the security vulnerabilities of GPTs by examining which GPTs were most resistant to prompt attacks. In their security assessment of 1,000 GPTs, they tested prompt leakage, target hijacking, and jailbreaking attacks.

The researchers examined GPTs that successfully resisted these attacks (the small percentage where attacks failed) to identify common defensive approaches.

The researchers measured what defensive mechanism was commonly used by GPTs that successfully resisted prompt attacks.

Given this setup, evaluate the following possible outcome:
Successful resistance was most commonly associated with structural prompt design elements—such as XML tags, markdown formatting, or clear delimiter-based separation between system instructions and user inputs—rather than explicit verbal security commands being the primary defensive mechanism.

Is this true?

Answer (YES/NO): NO